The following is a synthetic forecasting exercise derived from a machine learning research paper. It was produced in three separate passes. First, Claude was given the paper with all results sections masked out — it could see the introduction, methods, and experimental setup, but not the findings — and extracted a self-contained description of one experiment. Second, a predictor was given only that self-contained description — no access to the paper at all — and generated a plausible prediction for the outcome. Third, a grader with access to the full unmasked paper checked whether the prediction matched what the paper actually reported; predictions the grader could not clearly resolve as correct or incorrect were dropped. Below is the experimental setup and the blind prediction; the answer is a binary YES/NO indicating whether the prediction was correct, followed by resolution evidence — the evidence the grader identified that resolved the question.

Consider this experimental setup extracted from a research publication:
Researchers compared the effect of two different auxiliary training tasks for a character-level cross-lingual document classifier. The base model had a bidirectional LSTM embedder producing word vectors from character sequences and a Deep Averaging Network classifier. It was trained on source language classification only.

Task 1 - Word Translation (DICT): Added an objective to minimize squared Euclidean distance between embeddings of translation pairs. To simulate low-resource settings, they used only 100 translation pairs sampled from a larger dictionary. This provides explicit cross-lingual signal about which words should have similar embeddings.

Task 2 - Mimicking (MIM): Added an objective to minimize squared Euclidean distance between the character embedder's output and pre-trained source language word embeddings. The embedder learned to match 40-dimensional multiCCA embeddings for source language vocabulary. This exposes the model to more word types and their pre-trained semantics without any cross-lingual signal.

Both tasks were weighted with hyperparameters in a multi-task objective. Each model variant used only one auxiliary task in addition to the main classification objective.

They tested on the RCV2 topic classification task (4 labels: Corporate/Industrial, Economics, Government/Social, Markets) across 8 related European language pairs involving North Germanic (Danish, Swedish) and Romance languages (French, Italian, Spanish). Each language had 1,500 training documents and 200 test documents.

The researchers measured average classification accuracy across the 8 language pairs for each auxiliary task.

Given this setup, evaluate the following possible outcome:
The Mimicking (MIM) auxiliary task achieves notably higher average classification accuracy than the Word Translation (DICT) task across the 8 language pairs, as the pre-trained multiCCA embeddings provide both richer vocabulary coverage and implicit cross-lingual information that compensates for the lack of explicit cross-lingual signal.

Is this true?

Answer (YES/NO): NO